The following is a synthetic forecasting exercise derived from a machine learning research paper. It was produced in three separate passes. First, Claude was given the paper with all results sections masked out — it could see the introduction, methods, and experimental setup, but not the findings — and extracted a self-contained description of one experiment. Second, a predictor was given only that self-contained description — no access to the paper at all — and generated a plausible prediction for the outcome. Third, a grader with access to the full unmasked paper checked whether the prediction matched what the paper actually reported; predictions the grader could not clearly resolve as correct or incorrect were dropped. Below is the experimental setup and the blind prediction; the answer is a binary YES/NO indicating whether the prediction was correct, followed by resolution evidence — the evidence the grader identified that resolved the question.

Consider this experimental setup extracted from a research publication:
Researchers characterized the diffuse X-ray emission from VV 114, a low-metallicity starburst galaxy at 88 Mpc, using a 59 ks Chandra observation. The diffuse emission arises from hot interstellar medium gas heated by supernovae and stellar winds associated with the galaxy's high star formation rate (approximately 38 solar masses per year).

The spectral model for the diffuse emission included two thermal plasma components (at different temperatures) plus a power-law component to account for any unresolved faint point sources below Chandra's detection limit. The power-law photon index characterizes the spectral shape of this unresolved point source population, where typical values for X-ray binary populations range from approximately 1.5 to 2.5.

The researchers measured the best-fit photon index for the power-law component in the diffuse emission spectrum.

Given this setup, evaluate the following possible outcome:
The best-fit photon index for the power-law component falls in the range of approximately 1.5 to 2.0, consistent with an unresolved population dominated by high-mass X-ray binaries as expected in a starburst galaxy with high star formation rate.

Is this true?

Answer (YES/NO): YES